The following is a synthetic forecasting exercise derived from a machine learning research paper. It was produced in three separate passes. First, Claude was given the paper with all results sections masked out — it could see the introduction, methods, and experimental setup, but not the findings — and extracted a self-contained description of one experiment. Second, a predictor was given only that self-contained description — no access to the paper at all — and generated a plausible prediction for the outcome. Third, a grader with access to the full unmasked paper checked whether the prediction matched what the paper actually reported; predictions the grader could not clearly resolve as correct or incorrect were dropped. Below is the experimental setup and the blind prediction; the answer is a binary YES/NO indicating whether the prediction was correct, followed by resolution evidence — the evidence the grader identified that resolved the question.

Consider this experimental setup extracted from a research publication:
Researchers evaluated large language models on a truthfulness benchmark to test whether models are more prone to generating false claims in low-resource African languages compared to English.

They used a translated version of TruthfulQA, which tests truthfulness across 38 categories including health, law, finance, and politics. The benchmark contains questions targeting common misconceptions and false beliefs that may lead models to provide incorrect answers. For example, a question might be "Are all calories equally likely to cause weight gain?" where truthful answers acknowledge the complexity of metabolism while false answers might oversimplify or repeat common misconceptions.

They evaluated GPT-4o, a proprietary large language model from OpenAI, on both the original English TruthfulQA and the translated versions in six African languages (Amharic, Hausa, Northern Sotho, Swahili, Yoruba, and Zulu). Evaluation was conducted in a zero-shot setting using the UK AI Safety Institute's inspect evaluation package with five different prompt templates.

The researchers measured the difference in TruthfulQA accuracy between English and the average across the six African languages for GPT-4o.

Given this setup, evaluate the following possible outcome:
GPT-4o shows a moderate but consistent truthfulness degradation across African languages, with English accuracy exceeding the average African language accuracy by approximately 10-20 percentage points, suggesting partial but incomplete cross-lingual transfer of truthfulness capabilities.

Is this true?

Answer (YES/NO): NO